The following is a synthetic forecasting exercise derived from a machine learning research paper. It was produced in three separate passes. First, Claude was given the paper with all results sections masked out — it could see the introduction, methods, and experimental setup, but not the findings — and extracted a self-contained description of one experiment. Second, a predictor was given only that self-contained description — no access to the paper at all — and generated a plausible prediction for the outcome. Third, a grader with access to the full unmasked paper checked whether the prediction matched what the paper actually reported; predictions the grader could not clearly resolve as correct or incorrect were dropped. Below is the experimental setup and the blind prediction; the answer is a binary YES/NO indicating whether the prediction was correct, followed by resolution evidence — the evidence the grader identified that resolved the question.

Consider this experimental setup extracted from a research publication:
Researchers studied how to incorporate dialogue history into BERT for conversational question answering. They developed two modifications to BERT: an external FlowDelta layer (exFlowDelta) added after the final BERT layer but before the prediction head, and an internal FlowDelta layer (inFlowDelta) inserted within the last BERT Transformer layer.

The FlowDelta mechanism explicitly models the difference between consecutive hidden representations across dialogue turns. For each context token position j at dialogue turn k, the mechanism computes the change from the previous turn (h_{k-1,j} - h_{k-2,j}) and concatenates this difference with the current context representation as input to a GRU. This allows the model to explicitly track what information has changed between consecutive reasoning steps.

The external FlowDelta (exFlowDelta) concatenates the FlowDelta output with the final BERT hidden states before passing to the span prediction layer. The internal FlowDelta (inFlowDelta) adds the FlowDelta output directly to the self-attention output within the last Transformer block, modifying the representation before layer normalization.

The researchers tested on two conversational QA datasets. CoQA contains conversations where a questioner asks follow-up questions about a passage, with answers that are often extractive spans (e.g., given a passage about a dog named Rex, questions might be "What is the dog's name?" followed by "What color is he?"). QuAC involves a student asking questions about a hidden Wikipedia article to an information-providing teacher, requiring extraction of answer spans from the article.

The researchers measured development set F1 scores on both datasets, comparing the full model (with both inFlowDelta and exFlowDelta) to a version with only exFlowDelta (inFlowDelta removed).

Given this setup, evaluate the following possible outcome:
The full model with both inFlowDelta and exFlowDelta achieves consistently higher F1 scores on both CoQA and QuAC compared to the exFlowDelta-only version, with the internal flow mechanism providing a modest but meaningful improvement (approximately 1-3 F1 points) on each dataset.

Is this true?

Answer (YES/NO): NO